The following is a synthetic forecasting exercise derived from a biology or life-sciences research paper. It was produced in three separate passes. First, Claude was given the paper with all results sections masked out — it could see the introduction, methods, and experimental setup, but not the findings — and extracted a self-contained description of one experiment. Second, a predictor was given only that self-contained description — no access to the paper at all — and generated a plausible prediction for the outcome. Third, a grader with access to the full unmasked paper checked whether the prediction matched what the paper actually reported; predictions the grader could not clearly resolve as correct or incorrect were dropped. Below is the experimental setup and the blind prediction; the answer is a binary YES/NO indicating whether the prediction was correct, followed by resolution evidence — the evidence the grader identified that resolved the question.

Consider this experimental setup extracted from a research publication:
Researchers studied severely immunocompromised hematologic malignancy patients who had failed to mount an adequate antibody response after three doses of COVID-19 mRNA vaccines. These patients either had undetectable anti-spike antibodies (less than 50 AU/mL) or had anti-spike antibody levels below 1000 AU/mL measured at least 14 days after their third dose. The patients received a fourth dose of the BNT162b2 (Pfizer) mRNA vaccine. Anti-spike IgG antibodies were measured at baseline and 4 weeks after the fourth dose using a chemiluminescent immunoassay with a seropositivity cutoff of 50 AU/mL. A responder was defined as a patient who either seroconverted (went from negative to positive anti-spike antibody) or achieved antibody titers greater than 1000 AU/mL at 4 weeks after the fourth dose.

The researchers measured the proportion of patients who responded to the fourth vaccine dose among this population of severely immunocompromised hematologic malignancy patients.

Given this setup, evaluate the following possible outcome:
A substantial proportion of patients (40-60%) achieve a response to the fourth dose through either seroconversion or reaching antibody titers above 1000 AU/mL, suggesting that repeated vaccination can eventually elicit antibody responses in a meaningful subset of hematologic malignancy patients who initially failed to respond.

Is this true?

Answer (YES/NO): NO